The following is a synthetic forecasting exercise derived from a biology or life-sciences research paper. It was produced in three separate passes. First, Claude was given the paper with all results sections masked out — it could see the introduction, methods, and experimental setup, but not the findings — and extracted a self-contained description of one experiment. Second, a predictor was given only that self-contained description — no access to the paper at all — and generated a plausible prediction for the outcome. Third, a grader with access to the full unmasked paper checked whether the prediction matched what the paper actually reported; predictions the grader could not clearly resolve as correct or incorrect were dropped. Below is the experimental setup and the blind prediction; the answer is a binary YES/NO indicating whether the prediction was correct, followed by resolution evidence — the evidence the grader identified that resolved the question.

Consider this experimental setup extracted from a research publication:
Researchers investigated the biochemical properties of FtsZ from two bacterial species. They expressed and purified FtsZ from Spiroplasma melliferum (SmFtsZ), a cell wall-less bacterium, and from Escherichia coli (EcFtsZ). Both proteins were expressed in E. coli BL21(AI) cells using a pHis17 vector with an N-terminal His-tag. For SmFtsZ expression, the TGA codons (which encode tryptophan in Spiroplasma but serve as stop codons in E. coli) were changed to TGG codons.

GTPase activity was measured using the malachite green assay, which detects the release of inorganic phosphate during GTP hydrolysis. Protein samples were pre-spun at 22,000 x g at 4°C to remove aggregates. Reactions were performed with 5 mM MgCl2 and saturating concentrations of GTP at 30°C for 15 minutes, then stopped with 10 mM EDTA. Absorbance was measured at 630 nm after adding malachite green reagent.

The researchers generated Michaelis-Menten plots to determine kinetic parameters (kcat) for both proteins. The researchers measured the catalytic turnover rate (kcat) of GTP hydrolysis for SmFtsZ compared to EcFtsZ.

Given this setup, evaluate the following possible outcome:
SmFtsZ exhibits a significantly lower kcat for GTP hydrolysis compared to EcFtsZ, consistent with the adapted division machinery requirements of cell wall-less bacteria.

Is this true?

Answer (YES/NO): YES